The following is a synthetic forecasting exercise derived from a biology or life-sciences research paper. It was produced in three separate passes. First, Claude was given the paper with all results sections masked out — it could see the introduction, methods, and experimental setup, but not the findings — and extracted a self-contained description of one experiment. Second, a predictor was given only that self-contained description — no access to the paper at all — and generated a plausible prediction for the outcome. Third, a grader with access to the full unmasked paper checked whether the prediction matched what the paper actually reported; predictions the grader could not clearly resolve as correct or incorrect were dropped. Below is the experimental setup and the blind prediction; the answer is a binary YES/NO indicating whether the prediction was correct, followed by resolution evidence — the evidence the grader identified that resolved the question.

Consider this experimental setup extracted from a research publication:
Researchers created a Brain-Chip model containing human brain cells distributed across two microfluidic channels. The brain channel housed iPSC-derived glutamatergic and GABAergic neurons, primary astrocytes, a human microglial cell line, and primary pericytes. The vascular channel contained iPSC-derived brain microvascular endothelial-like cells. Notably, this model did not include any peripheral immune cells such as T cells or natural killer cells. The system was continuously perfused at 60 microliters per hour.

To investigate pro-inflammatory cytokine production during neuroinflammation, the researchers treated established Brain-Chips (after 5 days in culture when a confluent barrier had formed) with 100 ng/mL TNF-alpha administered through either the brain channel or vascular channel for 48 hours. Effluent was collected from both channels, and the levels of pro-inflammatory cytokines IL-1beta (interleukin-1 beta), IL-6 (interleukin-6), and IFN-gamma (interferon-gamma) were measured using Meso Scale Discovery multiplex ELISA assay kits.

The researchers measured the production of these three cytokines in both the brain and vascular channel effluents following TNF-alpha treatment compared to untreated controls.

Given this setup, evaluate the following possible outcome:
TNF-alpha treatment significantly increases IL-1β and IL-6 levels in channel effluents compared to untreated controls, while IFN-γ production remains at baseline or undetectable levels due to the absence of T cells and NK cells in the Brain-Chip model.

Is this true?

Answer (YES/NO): NO